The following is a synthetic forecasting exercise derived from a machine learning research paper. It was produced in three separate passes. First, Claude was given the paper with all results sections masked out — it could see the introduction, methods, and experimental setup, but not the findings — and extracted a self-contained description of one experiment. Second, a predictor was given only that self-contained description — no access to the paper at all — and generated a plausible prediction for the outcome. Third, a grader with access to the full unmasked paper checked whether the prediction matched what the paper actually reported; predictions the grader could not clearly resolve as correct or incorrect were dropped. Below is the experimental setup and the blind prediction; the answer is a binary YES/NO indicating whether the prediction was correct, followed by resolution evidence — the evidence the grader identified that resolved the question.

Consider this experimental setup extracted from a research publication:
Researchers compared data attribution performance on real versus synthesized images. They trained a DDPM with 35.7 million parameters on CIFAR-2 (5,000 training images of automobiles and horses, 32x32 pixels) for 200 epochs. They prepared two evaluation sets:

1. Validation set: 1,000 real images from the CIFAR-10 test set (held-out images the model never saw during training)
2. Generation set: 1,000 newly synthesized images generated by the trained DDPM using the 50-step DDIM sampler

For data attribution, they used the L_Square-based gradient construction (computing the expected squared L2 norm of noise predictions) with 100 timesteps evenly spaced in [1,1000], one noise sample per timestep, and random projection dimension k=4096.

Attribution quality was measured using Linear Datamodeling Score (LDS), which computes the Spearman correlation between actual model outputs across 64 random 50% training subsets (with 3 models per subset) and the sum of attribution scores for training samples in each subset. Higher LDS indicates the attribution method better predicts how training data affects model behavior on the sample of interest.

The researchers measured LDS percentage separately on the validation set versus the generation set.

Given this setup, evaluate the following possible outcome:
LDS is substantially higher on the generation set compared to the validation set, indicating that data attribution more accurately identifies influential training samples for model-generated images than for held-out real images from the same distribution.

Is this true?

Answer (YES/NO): NO